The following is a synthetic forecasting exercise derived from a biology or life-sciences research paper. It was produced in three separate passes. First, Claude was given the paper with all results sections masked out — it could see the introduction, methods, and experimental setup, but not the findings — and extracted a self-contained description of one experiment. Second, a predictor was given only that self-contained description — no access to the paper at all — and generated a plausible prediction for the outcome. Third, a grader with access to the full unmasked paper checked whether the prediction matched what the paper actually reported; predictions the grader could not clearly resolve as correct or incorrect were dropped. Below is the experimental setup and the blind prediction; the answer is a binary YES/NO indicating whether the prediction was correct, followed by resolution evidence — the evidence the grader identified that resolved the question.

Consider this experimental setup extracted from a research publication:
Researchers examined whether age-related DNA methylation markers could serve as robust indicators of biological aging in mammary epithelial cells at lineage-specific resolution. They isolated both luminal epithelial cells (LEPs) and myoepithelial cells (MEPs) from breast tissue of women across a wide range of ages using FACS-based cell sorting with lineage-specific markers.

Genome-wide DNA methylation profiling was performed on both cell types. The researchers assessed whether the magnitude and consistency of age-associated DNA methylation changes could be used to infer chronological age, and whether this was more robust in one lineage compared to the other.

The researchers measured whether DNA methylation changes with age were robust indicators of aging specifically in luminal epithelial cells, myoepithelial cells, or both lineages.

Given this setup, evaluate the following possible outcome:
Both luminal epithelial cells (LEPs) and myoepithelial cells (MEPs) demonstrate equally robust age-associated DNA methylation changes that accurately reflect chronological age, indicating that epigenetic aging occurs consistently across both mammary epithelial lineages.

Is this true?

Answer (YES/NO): NO